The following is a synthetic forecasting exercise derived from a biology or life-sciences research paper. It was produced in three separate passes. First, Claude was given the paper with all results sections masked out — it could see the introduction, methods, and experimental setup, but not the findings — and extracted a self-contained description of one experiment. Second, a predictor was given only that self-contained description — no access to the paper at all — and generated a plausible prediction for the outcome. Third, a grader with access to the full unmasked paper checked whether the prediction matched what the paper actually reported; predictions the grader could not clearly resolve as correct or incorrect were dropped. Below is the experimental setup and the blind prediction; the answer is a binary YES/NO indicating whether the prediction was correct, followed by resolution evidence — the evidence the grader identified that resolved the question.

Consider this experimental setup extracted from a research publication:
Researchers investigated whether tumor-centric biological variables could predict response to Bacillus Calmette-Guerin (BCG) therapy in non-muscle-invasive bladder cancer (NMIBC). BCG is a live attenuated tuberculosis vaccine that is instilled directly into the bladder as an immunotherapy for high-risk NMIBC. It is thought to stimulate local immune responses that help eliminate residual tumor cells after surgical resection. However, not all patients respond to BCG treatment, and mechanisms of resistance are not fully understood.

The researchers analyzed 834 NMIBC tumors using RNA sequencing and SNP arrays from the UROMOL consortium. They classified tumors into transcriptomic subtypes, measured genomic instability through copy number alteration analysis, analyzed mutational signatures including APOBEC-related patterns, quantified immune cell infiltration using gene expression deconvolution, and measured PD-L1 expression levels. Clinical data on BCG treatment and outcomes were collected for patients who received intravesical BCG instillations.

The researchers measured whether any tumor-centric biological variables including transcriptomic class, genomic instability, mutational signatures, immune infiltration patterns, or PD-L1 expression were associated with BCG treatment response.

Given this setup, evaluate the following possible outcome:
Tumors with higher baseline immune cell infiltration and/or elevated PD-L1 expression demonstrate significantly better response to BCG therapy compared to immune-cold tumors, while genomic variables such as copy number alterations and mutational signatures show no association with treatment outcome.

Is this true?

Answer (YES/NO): NO